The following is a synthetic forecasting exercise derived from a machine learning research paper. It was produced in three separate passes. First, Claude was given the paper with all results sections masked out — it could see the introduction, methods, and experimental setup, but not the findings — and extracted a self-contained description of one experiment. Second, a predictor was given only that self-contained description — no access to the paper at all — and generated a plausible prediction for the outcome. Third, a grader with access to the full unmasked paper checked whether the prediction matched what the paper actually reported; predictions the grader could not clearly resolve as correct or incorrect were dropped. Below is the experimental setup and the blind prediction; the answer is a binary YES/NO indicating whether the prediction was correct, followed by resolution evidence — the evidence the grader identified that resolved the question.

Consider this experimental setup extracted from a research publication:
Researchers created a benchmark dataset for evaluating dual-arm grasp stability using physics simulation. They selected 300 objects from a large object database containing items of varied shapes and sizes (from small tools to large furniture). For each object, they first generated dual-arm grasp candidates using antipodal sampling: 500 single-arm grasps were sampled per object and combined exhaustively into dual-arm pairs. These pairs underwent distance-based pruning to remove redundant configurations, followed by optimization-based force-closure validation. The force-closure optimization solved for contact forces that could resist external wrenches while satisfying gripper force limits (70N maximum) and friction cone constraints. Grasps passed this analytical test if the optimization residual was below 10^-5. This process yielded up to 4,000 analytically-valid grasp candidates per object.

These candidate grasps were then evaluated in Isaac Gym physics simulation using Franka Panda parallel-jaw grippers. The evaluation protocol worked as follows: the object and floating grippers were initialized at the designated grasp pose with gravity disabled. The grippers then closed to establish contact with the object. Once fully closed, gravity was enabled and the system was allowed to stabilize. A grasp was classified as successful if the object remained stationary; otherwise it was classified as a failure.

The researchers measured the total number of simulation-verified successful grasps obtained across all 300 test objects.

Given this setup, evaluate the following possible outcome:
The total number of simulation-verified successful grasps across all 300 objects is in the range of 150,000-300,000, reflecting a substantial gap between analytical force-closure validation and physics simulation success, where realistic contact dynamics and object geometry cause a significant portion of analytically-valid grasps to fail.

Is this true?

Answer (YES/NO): NO